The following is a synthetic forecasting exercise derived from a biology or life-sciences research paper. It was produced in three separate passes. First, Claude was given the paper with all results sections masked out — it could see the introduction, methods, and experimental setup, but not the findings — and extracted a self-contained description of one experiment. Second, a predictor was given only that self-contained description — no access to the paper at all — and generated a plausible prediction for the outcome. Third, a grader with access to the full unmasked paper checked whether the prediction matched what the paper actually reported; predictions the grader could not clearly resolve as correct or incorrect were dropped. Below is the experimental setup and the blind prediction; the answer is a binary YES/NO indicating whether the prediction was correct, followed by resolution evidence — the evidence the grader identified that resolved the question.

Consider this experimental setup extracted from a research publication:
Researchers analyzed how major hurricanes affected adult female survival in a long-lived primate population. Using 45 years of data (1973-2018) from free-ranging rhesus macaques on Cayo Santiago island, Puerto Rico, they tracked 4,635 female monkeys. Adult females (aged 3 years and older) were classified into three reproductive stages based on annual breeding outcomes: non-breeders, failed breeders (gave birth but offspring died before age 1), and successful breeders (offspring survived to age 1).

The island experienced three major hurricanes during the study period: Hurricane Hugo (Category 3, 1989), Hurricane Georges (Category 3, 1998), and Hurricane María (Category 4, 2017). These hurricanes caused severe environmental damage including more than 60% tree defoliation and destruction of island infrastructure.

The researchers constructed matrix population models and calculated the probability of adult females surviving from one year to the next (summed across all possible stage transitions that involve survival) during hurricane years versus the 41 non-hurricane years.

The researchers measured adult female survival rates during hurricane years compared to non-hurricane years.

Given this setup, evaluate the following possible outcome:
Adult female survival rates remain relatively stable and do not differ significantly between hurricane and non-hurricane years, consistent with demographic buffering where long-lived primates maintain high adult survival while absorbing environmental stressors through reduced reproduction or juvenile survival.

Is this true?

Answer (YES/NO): YES